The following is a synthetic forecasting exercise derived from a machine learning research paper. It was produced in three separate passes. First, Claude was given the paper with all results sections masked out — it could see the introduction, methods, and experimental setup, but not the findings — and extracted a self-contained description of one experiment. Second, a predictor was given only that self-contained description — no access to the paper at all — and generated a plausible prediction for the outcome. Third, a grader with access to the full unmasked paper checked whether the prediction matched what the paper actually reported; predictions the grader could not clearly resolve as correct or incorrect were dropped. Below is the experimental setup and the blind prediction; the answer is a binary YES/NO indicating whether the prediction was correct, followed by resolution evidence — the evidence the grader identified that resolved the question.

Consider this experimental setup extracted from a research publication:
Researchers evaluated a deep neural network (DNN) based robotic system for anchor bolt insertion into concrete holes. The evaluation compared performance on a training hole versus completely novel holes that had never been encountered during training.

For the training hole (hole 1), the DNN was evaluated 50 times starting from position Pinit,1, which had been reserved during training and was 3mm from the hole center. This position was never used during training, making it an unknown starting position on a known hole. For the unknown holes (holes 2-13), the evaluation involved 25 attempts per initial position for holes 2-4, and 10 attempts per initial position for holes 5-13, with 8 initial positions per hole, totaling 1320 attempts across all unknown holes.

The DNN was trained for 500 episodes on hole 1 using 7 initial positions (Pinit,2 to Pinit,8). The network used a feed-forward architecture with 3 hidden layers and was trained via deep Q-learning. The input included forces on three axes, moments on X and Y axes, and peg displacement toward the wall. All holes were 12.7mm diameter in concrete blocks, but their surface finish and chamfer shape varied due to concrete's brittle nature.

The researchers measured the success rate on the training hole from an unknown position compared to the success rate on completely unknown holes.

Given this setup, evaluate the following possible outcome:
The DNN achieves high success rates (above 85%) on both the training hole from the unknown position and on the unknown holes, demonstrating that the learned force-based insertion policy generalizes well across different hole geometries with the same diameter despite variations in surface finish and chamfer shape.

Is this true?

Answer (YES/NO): YES